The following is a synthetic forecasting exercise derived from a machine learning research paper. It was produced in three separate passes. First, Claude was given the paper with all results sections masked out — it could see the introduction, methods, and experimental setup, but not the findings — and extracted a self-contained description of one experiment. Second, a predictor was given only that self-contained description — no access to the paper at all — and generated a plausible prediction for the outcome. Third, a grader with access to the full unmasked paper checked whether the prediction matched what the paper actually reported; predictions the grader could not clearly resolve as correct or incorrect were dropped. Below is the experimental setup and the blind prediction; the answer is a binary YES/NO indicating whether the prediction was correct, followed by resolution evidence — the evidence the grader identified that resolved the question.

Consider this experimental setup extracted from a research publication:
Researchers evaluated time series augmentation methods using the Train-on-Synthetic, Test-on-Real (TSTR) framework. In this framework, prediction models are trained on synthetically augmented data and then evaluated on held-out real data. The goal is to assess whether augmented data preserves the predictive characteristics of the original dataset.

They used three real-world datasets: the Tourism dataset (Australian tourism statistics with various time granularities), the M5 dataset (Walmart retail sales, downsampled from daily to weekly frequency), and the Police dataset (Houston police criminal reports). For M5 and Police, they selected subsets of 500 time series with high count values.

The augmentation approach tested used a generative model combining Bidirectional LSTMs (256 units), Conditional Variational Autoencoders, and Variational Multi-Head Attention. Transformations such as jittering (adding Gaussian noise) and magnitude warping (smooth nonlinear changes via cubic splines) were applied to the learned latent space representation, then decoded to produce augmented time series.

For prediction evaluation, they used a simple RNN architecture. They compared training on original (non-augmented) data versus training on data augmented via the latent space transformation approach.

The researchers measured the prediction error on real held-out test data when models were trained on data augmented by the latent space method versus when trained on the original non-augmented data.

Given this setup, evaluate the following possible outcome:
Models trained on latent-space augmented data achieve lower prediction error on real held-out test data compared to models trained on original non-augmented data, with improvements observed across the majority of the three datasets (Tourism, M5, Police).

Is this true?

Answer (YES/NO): NO